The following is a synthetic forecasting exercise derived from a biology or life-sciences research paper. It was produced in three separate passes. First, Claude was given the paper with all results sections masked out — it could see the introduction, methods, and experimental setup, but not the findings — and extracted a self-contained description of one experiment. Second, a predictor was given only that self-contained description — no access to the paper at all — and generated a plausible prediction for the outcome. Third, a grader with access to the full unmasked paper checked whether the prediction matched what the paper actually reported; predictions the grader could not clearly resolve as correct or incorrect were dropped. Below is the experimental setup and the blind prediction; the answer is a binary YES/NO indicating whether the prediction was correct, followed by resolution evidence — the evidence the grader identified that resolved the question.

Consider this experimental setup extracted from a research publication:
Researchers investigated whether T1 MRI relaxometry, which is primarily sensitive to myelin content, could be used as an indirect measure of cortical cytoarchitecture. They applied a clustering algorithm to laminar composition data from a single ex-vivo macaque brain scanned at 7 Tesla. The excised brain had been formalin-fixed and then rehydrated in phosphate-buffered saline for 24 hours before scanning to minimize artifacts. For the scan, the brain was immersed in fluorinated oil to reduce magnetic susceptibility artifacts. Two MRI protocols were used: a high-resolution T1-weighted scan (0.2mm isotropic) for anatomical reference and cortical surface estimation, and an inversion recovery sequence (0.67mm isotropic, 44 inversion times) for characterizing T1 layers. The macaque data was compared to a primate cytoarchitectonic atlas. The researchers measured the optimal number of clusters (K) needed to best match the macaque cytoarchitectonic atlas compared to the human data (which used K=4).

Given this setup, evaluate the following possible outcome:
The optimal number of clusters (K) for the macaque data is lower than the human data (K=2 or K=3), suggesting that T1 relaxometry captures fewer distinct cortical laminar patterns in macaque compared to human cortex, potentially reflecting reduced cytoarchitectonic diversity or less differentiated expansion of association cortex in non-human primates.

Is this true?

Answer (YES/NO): NO